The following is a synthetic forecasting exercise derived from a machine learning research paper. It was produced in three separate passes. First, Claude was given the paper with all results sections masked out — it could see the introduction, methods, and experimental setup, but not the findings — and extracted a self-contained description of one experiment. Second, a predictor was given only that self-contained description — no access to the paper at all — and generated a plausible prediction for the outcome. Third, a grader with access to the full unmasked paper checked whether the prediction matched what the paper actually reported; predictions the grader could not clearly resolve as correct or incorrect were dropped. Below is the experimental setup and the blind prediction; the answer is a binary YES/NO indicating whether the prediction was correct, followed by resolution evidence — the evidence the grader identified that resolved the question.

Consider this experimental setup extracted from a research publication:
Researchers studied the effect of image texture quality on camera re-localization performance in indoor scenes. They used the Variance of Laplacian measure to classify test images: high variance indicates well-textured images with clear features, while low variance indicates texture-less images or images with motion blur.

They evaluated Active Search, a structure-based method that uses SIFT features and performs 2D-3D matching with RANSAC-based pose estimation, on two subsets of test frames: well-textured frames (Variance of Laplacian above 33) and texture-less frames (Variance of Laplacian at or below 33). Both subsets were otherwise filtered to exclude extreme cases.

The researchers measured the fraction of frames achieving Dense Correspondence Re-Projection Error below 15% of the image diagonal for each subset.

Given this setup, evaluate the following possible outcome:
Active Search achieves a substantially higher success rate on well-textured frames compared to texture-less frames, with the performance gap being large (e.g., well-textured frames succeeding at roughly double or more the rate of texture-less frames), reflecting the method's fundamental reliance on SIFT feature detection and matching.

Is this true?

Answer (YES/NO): YES